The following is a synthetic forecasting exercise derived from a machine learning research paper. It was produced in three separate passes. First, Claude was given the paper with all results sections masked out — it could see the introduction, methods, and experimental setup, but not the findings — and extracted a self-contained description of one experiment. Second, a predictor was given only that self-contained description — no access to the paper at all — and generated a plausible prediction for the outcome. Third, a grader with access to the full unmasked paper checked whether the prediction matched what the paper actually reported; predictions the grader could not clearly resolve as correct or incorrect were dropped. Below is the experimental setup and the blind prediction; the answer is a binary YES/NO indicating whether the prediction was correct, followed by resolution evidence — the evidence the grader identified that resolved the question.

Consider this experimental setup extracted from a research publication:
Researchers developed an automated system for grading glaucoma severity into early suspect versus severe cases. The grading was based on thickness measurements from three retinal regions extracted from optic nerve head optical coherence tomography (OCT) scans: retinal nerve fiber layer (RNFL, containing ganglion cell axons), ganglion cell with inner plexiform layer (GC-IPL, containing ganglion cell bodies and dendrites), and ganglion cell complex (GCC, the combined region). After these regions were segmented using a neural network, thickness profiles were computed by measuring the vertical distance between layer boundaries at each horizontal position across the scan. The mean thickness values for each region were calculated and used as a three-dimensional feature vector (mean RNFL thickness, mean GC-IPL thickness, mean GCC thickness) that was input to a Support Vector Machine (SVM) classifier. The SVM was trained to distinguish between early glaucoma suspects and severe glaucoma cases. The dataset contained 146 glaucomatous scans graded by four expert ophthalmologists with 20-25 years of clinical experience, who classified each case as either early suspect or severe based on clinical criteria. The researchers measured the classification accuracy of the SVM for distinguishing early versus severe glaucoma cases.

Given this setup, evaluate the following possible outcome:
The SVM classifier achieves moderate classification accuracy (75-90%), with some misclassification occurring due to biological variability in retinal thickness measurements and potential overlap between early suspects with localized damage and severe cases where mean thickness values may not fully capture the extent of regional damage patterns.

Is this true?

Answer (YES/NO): NO